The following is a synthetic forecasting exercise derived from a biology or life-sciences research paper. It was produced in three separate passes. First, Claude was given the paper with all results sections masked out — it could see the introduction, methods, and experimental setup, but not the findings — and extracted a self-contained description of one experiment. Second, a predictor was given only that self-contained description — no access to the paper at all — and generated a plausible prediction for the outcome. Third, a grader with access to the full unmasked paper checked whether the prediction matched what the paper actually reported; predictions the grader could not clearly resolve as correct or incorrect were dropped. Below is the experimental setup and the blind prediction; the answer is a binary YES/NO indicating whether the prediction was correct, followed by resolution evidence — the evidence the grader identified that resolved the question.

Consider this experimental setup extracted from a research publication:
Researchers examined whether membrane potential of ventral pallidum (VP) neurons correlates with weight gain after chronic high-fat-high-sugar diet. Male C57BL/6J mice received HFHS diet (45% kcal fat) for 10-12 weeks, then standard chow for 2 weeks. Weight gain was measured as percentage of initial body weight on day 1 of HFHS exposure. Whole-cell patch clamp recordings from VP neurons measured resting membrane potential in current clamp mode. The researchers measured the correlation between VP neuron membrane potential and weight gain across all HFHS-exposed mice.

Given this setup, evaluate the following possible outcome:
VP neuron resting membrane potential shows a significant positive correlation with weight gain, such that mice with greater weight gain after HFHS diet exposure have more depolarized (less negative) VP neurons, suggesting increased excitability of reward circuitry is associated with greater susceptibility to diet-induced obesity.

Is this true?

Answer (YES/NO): NO